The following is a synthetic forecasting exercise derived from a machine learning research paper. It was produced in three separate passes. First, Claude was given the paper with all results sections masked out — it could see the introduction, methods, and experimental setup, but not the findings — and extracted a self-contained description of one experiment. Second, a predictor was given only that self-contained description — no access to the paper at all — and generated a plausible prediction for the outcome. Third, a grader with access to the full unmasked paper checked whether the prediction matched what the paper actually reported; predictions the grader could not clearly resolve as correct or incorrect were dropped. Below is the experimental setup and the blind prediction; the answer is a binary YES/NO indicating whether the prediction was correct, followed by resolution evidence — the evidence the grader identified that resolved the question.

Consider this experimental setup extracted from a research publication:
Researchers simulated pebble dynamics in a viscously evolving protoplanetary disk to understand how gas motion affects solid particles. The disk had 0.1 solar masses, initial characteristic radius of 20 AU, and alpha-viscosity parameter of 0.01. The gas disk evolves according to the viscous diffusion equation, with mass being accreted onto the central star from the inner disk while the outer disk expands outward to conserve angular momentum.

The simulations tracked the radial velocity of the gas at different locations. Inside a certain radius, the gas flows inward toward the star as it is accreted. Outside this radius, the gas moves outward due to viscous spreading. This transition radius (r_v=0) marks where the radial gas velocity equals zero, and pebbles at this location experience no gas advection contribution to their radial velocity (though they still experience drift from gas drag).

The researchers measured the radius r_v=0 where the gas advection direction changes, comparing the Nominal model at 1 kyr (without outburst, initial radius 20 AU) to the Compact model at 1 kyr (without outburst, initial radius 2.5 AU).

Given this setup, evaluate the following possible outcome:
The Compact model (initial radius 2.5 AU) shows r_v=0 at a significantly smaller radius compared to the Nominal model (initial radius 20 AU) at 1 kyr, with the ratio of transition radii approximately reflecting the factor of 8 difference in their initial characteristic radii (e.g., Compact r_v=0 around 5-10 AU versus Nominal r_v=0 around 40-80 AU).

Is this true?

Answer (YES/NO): NO